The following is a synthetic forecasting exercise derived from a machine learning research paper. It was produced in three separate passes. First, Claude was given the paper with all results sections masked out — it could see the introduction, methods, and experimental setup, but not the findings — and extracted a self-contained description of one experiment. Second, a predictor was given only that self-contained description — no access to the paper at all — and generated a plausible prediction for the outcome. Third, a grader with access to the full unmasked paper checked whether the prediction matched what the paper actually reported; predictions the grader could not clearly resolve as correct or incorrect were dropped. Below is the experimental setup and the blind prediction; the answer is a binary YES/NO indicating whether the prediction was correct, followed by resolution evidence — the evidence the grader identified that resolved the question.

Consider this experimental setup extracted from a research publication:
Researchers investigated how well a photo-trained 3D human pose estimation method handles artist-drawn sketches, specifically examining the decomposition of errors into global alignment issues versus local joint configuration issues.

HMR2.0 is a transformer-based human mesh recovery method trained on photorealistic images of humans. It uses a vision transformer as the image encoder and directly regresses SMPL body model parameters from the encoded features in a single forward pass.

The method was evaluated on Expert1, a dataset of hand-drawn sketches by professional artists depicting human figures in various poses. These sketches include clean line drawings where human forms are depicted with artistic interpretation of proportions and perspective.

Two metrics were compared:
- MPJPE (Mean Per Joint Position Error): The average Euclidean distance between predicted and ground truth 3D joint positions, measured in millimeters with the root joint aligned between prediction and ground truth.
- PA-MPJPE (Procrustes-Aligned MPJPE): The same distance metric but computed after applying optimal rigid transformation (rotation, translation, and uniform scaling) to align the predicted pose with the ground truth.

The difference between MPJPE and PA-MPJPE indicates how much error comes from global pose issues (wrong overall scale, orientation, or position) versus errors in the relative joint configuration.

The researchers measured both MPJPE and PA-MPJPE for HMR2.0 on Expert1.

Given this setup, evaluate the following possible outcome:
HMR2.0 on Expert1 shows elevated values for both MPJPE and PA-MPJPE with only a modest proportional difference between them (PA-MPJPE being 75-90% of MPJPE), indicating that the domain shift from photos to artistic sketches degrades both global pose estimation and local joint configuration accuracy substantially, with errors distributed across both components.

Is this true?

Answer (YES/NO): YES